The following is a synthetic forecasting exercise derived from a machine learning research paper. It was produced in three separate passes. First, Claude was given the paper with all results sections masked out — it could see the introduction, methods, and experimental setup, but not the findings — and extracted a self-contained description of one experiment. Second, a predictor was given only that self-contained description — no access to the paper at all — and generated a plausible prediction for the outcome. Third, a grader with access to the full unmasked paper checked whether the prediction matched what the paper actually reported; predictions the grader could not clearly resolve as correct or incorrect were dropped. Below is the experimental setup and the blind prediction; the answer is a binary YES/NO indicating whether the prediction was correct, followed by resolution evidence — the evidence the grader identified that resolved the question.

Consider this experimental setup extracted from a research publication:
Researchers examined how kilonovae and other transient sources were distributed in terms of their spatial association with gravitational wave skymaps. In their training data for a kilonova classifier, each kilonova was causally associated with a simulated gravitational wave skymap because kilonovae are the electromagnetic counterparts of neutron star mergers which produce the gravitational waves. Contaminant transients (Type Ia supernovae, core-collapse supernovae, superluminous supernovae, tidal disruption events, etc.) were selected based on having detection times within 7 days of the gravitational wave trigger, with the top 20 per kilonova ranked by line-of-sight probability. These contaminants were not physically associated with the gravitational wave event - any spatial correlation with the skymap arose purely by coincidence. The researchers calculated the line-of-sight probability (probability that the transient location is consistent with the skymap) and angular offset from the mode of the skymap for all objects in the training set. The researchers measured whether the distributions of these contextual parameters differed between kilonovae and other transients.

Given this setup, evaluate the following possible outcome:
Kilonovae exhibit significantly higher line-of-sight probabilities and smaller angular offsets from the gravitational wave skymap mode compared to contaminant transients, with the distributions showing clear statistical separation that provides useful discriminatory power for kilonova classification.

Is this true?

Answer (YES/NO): YES